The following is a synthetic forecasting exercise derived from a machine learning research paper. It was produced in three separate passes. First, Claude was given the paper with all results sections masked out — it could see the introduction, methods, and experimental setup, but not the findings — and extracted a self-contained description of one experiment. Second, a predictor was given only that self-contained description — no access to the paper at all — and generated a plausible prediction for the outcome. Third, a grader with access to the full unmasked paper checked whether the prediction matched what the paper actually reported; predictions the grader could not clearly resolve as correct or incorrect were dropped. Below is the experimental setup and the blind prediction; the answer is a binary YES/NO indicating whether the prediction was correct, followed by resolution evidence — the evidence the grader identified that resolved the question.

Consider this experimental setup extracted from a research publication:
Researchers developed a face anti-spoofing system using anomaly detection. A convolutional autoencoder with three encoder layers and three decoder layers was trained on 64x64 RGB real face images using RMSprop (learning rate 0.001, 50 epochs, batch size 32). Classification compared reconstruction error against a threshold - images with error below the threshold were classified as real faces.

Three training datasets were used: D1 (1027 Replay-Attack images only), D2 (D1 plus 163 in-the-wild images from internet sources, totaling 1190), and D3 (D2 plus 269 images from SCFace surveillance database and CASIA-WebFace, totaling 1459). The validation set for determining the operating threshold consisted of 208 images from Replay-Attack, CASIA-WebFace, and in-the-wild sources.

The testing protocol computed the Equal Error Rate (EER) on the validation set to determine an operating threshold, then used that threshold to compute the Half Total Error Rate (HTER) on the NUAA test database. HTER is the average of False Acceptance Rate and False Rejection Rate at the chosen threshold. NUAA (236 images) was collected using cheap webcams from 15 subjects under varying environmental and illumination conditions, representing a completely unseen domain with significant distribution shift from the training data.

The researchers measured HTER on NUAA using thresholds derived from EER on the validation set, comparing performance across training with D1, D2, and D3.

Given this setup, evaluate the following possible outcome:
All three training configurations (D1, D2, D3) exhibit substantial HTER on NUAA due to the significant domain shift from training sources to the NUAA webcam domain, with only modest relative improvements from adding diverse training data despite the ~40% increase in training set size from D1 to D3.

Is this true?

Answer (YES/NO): NO